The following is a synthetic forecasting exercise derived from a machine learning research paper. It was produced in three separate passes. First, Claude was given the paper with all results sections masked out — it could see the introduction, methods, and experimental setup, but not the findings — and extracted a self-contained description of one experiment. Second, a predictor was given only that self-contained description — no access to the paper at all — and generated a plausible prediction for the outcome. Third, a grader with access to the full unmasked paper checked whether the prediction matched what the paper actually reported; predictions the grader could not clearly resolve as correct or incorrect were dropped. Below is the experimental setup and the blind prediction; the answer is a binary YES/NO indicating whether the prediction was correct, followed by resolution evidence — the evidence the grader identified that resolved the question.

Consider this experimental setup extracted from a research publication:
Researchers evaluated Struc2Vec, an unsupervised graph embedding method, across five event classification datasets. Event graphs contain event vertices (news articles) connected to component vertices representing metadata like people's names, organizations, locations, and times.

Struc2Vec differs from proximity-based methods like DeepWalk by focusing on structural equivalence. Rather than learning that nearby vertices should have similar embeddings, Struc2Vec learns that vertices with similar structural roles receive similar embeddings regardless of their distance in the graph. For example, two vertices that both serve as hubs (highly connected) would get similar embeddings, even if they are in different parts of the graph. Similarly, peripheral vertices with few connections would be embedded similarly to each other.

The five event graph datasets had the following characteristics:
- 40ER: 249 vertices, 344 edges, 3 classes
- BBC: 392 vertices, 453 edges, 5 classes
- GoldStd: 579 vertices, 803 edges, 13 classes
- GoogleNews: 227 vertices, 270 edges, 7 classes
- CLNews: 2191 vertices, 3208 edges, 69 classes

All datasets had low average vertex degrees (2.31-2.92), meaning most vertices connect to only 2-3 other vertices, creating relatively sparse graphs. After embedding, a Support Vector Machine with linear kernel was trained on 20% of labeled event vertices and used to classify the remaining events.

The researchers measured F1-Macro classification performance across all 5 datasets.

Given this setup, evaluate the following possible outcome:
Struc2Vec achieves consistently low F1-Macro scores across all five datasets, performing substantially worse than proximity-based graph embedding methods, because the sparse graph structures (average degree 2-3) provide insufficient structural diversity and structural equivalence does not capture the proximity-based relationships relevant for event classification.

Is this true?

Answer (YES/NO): YES